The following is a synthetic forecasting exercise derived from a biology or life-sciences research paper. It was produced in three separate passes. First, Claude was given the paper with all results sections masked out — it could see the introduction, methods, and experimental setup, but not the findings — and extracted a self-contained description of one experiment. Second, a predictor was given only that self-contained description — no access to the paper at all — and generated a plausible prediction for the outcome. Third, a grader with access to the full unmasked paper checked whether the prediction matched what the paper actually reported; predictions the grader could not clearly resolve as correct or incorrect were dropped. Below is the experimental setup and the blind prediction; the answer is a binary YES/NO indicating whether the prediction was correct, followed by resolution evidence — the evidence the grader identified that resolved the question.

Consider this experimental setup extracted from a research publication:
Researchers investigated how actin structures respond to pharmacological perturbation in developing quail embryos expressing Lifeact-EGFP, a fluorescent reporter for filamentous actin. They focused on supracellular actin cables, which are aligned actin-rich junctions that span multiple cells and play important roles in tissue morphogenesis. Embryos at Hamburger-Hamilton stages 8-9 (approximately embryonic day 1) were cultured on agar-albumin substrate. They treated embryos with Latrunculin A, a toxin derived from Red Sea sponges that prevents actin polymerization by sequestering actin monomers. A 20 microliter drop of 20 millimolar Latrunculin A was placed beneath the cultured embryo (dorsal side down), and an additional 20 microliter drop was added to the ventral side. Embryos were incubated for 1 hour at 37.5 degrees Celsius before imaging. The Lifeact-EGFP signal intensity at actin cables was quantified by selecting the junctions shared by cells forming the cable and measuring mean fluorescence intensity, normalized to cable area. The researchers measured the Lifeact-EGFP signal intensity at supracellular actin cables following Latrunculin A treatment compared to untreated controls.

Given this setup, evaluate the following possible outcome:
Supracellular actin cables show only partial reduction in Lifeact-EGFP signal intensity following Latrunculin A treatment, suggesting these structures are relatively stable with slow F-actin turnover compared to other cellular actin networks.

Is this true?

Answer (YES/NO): NO